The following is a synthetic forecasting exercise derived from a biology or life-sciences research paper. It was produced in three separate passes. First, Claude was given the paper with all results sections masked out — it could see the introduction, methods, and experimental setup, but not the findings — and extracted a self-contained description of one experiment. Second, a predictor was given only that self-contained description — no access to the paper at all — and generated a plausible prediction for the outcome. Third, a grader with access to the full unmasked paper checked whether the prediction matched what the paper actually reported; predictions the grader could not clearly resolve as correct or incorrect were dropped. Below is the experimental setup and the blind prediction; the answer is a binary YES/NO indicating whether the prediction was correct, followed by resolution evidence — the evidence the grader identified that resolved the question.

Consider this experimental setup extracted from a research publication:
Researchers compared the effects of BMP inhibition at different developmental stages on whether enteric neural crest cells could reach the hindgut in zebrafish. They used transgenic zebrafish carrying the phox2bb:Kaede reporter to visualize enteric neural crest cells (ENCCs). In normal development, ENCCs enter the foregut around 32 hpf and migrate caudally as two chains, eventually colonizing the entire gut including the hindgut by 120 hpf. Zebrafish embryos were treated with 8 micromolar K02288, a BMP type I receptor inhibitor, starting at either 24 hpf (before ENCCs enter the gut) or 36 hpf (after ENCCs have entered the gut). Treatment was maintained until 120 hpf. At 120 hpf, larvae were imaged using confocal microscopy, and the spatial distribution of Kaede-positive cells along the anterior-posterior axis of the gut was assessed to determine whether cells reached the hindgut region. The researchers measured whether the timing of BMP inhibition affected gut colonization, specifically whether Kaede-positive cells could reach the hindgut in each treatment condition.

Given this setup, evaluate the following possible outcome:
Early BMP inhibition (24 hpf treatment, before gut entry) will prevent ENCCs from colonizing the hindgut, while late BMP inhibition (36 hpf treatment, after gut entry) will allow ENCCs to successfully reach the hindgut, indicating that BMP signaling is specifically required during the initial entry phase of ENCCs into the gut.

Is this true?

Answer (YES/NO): YES